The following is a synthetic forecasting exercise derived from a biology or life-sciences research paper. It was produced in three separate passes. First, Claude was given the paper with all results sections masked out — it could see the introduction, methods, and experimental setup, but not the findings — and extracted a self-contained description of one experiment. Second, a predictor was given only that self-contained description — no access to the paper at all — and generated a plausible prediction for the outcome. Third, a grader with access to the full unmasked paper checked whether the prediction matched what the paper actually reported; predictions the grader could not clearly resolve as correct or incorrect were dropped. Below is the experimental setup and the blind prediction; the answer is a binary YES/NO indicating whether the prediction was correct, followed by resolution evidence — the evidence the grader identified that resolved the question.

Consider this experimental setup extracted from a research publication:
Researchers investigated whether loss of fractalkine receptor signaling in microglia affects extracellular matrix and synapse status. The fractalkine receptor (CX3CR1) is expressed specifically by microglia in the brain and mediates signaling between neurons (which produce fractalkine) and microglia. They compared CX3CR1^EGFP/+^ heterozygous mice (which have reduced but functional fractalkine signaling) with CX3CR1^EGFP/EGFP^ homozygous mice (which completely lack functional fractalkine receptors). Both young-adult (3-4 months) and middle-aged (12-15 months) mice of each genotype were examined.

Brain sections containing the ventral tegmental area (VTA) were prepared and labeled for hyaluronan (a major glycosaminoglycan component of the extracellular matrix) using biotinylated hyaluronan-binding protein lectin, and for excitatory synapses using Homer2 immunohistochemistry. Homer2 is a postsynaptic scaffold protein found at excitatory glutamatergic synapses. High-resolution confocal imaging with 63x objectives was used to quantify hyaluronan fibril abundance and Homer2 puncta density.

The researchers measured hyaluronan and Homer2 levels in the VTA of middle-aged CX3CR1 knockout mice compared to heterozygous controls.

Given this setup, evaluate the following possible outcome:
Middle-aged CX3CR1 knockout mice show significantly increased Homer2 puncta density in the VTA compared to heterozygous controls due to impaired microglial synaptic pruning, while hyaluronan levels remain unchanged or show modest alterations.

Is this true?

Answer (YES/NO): NO